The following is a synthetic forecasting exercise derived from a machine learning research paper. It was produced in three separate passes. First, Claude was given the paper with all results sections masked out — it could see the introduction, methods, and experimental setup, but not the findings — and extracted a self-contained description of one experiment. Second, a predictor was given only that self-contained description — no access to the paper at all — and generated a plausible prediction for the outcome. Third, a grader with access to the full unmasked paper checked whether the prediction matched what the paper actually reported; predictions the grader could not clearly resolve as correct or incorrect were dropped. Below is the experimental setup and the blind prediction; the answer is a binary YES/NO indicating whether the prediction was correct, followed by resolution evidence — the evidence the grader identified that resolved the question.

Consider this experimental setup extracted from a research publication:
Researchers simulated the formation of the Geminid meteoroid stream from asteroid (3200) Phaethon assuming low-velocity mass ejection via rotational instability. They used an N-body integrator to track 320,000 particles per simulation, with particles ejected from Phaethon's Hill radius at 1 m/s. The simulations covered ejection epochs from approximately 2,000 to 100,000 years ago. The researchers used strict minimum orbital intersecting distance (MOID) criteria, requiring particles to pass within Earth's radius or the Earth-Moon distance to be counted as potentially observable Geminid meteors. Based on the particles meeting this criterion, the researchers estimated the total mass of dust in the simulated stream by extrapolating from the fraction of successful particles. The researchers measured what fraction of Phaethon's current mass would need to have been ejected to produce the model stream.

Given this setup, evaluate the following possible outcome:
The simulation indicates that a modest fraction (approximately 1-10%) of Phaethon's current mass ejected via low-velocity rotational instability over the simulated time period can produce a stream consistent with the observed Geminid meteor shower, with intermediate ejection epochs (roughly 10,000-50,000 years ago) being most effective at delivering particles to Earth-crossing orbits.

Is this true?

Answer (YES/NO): NO